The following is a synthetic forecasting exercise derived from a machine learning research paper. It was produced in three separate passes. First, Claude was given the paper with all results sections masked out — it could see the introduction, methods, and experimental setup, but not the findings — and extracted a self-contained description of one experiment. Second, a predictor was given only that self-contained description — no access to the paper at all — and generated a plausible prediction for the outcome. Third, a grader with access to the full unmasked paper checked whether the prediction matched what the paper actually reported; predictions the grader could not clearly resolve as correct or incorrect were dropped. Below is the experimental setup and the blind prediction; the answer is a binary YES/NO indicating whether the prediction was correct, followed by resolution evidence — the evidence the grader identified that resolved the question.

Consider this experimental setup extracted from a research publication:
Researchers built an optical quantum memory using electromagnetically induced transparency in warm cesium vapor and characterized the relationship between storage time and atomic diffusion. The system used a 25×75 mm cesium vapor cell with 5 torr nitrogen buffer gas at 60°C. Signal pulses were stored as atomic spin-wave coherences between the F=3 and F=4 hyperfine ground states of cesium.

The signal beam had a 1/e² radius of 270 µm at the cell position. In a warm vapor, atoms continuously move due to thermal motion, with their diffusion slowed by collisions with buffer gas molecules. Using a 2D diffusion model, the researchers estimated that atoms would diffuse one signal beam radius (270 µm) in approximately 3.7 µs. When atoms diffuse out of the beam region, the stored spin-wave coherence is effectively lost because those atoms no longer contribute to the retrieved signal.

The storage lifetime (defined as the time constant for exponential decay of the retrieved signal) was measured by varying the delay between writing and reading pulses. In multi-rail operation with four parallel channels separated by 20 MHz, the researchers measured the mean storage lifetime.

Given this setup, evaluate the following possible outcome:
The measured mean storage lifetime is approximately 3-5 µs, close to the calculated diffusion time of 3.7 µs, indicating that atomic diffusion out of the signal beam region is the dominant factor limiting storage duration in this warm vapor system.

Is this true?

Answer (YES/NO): YES